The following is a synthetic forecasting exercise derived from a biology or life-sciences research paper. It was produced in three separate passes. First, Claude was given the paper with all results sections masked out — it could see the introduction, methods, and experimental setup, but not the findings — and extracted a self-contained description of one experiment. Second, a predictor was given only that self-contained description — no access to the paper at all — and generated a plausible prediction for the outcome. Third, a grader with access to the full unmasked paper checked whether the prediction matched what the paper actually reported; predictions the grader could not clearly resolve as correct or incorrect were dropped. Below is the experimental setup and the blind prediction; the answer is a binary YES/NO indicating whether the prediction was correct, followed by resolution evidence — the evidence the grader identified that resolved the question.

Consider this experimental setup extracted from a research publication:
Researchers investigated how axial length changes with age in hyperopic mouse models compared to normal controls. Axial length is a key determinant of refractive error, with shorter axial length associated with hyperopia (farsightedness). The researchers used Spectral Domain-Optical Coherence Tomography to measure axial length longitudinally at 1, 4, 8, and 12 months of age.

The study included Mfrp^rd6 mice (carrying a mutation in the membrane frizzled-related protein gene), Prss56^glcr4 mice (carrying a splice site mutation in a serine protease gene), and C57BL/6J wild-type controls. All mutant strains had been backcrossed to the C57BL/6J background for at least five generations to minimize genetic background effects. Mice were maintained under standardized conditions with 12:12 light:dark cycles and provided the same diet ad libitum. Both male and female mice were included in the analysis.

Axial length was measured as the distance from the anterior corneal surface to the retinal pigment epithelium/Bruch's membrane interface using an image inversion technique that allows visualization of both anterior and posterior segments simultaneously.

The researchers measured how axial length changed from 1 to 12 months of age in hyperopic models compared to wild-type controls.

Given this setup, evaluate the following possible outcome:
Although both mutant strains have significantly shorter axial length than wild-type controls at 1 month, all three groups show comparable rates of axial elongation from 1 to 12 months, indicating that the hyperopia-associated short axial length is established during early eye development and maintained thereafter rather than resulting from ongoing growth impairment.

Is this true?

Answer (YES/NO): NO